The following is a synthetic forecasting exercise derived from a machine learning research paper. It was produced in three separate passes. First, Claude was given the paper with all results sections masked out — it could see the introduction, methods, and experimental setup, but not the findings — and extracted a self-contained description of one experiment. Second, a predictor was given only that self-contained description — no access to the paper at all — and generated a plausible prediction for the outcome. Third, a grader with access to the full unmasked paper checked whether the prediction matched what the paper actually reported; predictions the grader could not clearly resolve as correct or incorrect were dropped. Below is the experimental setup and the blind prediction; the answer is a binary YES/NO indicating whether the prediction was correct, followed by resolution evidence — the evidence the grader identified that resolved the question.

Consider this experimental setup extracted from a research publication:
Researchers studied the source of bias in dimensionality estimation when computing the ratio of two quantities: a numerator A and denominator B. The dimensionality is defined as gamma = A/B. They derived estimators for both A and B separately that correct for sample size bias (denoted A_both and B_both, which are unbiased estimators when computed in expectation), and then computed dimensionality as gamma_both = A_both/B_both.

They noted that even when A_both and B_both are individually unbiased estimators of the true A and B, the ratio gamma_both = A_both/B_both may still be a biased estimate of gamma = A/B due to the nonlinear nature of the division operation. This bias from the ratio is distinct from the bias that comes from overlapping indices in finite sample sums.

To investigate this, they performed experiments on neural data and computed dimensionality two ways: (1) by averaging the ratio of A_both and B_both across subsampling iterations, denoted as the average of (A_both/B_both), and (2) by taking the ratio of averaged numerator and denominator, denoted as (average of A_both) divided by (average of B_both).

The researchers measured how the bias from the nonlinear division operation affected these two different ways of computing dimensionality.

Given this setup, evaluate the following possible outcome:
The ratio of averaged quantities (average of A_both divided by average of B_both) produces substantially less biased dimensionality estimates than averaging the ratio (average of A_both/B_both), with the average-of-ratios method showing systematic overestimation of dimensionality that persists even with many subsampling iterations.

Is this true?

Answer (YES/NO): NO